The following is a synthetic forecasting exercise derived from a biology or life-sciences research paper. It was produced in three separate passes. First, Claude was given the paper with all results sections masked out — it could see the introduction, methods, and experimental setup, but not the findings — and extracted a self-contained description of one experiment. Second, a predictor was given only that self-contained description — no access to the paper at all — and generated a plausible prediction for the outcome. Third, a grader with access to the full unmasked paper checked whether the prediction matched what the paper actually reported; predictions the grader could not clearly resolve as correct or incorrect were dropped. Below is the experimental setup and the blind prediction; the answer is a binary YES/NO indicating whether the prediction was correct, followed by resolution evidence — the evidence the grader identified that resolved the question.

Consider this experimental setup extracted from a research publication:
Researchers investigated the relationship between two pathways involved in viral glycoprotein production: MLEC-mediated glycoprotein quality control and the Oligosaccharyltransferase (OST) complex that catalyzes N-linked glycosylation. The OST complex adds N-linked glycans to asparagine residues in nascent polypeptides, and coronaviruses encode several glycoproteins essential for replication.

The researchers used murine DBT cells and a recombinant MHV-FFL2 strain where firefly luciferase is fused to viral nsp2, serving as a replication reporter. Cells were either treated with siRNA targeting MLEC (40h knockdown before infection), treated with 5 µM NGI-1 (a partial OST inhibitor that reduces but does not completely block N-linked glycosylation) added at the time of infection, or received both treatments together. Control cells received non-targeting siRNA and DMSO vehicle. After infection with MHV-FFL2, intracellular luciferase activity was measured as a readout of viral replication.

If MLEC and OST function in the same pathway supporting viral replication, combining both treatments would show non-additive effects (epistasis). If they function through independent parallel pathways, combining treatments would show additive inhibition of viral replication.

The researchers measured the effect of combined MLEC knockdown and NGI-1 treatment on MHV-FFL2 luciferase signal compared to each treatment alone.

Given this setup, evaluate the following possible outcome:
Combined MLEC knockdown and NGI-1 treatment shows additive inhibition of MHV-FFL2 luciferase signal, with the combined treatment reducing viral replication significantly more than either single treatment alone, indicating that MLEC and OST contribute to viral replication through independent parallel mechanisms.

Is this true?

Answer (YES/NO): NO